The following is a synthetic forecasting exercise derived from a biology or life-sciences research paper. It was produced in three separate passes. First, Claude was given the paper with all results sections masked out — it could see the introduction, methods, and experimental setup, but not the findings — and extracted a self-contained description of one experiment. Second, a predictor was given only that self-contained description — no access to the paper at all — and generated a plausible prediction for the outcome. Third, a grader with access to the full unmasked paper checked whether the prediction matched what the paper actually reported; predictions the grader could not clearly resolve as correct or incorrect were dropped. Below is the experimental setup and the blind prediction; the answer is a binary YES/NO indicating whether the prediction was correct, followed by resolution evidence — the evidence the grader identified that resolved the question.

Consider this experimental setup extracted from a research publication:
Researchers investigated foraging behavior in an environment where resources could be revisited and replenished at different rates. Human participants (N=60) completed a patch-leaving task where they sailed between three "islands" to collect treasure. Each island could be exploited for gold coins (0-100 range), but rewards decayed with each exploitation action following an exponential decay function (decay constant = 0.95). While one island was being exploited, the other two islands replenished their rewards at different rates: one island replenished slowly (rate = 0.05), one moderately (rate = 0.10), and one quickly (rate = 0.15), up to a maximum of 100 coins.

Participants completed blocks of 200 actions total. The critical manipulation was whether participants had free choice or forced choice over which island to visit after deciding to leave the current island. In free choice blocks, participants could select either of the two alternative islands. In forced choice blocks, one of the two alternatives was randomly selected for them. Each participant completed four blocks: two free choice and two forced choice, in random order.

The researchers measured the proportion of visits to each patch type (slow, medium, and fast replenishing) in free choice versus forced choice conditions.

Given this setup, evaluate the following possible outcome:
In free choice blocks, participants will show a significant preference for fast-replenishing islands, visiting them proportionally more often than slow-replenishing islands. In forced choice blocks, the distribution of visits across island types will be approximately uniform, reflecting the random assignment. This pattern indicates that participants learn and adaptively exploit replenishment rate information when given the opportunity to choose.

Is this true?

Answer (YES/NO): YES